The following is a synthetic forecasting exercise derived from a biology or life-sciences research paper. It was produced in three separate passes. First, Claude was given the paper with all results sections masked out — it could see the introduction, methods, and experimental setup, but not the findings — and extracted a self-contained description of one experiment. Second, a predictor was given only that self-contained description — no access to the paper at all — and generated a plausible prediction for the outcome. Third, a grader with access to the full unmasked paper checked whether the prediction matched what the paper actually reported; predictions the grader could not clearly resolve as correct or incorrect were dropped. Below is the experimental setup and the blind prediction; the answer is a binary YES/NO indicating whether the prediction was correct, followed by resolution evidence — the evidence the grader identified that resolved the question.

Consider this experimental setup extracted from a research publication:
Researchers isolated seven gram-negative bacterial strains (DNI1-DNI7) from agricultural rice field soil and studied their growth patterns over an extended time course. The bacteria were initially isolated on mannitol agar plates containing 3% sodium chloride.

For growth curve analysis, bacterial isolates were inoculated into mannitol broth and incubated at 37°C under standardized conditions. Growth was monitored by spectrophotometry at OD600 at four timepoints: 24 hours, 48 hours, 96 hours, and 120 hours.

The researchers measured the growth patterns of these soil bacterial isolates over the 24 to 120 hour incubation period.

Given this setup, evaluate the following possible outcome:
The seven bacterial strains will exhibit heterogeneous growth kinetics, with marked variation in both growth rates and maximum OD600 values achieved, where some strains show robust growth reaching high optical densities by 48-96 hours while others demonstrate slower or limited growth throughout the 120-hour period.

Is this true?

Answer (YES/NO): NO